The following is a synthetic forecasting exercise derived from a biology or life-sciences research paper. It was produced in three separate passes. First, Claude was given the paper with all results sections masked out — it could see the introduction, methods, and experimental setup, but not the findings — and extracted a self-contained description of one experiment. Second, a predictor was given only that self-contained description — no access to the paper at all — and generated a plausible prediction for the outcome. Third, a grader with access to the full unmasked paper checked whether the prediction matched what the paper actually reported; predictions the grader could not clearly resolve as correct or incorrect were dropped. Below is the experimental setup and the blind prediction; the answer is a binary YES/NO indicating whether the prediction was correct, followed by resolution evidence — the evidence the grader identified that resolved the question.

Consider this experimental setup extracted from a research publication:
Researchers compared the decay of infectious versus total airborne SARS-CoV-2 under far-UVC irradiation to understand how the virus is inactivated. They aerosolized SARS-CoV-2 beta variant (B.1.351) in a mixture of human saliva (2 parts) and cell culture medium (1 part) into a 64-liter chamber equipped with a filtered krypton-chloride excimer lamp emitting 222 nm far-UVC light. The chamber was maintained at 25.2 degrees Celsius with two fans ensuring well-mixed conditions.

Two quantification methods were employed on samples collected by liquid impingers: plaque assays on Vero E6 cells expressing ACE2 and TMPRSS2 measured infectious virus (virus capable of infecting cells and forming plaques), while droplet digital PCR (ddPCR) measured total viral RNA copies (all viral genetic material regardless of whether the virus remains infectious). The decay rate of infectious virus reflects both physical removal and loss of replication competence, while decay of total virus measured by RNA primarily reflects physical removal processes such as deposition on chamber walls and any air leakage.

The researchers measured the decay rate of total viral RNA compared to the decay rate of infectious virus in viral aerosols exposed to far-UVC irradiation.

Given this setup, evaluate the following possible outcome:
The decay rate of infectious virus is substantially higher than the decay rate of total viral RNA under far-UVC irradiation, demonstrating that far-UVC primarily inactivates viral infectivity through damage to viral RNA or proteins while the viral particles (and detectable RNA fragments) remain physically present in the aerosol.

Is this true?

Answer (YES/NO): YES